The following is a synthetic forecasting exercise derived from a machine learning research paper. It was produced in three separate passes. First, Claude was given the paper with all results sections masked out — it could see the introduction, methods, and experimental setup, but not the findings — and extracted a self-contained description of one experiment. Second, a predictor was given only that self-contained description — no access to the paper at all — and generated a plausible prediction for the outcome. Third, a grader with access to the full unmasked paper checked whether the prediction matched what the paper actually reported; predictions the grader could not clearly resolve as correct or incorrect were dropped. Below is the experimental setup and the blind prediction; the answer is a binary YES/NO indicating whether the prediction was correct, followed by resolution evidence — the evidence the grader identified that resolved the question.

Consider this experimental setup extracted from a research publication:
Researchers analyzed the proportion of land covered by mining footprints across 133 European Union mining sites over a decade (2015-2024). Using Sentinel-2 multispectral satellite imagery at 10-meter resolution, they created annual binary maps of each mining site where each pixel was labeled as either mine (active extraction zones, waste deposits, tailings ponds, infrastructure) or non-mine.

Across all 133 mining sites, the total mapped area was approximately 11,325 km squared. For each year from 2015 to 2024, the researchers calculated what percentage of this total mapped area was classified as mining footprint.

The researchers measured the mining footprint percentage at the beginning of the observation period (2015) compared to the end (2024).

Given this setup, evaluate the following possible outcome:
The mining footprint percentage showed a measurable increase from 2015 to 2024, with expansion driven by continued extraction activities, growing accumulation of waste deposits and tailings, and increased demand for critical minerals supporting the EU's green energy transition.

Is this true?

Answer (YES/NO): YES